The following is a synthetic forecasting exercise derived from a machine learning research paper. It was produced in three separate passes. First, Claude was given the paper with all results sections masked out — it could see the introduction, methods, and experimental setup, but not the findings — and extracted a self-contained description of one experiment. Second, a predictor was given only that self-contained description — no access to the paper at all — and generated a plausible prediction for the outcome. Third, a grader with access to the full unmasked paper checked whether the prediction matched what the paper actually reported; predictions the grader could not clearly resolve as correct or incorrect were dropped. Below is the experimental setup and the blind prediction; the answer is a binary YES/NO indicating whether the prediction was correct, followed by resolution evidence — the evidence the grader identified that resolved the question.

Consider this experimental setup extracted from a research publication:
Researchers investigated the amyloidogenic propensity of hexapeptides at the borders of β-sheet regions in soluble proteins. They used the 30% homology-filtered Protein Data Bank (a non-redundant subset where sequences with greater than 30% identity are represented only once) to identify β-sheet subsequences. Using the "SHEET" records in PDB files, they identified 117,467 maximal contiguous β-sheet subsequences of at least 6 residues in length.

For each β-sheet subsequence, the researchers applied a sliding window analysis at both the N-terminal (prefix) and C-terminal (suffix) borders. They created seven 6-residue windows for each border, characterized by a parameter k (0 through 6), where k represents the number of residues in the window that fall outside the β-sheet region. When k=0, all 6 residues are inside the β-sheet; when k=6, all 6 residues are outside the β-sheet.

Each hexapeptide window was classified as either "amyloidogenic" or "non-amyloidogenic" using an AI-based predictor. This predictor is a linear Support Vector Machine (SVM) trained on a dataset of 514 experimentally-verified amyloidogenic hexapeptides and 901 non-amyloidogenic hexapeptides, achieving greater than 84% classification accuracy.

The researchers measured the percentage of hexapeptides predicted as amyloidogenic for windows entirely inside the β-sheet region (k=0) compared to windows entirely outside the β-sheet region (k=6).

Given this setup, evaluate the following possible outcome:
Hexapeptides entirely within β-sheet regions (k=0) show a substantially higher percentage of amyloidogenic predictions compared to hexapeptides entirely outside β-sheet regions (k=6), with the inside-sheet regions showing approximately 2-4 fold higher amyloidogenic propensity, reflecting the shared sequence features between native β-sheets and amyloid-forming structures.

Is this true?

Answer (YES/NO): NO